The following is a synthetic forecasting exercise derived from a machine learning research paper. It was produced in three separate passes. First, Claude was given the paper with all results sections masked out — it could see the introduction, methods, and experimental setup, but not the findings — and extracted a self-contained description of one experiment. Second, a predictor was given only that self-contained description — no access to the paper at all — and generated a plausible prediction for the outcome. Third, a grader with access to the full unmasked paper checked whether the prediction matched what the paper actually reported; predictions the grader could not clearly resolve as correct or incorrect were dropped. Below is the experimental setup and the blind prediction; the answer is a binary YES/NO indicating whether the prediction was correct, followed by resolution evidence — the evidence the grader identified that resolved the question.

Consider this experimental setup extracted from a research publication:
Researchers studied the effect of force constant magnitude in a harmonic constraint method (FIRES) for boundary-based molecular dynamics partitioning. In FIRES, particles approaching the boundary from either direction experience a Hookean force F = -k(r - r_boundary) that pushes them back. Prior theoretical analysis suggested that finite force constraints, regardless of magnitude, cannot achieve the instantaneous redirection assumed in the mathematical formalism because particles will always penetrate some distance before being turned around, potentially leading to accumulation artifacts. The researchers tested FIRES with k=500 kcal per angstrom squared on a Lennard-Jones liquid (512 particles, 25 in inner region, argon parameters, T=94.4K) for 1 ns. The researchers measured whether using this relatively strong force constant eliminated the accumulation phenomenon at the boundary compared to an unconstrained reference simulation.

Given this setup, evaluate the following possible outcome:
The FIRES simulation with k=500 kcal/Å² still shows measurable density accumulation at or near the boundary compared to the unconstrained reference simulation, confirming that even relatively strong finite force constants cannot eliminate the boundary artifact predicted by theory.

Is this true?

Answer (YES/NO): YES